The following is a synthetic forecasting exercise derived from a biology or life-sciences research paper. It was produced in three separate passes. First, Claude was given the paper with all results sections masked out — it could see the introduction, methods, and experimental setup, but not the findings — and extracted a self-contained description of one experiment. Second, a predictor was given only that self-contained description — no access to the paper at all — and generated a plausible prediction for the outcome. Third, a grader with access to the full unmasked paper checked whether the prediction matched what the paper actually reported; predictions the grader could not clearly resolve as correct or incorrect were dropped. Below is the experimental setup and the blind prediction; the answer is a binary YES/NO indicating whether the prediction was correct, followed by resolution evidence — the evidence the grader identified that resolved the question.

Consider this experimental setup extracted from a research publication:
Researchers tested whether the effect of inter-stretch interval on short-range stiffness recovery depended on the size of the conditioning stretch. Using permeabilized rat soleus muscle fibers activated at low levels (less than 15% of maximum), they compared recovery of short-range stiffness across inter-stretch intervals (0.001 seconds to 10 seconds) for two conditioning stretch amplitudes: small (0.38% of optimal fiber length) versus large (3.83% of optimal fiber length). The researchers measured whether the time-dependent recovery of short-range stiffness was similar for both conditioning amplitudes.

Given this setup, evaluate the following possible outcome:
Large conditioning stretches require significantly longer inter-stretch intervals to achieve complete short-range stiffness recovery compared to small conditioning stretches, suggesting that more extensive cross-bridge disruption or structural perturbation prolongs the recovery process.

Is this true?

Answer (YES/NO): NO